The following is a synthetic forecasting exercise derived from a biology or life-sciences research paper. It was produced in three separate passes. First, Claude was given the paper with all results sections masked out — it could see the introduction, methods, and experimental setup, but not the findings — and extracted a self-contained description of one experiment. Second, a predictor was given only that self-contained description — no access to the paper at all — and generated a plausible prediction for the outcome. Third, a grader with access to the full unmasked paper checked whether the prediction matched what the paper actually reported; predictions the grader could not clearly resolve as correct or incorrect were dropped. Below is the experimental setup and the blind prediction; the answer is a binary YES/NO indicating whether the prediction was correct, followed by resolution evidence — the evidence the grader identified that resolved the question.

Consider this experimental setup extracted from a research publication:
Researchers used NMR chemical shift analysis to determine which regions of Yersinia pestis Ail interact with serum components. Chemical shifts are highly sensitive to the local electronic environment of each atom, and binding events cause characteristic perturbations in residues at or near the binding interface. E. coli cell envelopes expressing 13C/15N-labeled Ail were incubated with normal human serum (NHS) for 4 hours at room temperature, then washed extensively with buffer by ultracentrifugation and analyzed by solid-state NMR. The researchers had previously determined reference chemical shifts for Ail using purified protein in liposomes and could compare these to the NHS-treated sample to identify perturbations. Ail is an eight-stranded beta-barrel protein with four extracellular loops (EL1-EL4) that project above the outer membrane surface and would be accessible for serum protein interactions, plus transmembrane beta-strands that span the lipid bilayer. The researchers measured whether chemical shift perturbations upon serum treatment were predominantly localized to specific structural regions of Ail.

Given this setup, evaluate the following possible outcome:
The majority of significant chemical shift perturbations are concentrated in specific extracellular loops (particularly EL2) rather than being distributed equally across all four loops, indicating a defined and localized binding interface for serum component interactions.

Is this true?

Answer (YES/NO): NO